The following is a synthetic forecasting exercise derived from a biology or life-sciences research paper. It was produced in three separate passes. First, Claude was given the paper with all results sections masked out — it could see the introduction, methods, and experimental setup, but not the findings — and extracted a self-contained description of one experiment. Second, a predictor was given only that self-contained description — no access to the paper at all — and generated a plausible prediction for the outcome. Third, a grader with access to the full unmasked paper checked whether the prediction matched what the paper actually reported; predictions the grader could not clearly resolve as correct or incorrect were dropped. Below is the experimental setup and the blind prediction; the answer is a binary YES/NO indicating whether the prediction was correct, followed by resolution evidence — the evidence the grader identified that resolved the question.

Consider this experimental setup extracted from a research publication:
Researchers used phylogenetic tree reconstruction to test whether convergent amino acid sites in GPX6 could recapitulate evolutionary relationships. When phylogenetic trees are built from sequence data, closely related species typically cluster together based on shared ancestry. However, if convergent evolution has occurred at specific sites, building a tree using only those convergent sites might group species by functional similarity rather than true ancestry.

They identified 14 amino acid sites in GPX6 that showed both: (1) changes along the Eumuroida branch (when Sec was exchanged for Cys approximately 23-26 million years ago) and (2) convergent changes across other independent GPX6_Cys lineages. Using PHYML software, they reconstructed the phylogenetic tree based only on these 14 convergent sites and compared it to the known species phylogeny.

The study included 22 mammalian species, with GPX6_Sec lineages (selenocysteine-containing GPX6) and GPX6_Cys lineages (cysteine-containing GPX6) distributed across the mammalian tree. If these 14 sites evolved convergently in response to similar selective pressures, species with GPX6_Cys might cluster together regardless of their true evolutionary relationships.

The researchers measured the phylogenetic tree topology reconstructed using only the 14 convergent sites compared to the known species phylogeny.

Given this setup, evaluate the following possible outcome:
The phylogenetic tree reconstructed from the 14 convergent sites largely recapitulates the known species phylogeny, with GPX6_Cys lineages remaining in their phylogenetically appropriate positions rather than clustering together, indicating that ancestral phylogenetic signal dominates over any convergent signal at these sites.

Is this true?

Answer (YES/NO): NO